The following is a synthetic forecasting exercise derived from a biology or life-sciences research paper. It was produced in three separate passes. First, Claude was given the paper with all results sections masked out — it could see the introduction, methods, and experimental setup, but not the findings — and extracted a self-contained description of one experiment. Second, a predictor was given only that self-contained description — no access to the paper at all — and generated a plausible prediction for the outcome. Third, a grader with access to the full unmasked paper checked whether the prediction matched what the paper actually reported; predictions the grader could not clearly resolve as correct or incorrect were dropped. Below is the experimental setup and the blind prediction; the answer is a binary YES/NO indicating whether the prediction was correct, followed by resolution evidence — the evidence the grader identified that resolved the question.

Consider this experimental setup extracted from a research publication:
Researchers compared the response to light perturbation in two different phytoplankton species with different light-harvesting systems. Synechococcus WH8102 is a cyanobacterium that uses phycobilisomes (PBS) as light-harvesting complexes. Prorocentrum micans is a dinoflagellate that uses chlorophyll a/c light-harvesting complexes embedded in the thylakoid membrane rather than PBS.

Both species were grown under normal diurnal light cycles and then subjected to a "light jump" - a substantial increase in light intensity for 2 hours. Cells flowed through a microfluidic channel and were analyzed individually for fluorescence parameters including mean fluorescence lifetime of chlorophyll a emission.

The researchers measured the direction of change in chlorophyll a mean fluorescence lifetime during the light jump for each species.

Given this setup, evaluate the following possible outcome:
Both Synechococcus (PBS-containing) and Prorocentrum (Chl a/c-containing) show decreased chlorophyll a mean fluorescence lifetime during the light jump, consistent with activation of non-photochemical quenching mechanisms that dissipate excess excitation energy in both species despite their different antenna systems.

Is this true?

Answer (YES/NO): NO